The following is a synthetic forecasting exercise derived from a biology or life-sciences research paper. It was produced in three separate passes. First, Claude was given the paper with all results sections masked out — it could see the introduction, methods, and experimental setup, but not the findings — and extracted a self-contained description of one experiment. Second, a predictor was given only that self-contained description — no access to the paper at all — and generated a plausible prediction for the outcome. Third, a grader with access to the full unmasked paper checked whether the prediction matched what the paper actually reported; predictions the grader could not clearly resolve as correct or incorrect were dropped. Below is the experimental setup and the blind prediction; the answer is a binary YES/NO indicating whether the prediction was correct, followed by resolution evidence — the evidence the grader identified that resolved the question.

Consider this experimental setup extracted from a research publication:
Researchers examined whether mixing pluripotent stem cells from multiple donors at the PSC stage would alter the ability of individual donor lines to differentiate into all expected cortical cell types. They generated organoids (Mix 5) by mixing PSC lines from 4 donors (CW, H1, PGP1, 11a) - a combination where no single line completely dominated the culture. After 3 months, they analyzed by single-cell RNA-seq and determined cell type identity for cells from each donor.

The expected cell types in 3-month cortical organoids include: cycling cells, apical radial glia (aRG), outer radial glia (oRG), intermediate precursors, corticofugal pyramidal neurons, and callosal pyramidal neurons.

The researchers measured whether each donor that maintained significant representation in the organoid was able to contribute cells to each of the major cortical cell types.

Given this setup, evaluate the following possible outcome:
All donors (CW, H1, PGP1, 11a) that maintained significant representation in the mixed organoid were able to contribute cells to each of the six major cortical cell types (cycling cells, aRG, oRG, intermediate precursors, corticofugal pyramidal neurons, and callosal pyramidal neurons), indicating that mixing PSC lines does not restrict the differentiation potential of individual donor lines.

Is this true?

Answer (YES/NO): YES